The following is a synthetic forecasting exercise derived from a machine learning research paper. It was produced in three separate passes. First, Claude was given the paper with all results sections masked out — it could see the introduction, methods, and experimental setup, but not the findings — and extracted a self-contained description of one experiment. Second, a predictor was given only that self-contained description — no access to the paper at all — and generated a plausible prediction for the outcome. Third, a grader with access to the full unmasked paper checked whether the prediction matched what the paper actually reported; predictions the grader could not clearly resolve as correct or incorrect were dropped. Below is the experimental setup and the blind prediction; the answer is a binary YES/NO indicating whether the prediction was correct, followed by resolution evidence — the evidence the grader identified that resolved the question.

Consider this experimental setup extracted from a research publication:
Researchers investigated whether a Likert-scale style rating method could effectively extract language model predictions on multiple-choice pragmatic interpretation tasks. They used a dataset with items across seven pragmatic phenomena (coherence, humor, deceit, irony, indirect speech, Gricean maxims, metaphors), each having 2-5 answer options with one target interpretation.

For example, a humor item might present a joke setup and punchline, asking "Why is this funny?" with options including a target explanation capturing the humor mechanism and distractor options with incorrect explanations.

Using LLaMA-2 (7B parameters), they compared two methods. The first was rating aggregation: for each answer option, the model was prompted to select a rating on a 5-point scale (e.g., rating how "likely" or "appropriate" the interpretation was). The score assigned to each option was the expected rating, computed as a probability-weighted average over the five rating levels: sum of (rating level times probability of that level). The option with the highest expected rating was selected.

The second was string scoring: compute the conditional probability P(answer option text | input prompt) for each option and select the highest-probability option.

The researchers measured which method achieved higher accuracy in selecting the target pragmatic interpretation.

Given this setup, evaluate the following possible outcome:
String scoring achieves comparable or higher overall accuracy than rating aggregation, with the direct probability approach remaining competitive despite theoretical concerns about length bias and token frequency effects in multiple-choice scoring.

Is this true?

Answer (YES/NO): YES